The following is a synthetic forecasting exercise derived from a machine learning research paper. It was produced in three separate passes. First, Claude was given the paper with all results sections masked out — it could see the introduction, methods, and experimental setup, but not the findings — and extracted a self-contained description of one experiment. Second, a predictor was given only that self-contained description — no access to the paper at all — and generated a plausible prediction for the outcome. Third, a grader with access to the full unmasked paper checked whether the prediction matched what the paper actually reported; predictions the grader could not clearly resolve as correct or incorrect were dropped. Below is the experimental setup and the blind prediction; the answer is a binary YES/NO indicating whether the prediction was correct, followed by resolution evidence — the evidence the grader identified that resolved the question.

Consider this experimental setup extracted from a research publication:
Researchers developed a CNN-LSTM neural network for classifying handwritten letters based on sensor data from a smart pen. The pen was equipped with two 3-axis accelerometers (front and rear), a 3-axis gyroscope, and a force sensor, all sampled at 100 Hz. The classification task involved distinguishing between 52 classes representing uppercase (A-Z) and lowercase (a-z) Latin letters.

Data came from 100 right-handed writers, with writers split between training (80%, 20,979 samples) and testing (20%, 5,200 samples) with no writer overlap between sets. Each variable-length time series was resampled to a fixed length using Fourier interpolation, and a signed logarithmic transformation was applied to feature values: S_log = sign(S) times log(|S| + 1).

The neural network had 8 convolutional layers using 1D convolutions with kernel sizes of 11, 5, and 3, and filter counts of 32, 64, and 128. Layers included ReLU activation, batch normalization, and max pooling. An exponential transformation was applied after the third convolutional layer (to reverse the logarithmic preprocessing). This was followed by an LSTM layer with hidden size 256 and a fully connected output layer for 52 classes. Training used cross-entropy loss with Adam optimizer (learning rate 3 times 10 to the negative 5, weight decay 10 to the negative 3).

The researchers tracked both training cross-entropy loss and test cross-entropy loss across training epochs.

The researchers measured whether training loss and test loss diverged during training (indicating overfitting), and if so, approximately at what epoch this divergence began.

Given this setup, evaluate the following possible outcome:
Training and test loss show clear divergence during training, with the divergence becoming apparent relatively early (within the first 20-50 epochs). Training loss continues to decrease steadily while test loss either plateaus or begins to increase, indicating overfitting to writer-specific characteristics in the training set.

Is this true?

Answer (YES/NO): NO